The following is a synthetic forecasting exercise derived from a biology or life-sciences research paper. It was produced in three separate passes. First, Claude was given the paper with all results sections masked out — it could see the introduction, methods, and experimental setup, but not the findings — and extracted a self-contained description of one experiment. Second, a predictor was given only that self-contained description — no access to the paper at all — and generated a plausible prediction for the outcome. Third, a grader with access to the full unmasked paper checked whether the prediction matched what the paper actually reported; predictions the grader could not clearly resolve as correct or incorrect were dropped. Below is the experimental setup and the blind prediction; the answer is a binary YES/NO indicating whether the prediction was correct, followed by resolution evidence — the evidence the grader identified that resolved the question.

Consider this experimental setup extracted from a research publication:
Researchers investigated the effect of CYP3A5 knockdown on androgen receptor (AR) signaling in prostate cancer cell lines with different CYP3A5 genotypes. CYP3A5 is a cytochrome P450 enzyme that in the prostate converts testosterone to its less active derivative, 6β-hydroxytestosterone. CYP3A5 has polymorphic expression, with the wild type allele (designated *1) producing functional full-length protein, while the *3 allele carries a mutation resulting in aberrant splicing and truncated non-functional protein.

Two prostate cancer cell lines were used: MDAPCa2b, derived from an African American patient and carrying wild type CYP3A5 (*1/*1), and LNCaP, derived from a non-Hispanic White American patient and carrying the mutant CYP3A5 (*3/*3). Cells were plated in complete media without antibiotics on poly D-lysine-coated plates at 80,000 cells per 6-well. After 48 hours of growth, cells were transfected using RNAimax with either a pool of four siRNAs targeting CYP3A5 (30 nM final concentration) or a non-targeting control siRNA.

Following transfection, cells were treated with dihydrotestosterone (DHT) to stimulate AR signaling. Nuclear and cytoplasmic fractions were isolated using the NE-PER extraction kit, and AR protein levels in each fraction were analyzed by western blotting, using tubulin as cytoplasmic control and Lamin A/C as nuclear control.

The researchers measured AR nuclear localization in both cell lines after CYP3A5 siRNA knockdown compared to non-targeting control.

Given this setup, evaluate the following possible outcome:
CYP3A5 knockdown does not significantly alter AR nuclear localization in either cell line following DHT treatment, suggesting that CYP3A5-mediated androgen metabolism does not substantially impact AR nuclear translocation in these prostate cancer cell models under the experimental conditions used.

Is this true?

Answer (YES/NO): NO